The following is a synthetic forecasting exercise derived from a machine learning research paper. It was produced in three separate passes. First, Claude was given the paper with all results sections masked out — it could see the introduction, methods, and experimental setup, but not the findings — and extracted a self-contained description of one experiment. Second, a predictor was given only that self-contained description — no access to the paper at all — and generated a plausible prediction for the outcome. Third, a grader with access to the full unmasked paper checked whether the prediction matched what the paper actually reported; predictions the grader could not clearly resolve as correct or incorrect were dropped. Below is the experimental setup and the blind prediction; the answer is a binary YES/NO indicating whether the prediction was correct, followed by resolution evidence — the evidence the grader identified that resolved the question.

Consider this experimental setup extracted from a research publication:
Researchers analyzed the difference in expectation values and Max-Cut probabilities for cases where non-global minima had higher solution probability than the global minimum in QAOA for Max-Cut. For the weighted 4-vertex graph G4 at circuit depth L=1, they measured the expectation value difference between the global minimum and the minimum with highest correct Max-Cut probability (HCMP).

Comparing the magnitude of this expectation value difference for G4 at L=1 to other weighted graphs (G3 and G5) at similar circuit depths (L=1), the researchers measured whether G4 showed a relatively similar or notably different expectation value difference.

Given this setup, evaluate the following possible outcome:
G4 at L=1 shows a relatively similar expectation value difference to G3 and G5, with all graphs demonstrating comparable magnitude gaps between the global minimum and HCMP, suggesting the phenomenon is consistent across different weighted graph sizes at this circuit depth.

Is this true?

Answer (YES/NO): NO